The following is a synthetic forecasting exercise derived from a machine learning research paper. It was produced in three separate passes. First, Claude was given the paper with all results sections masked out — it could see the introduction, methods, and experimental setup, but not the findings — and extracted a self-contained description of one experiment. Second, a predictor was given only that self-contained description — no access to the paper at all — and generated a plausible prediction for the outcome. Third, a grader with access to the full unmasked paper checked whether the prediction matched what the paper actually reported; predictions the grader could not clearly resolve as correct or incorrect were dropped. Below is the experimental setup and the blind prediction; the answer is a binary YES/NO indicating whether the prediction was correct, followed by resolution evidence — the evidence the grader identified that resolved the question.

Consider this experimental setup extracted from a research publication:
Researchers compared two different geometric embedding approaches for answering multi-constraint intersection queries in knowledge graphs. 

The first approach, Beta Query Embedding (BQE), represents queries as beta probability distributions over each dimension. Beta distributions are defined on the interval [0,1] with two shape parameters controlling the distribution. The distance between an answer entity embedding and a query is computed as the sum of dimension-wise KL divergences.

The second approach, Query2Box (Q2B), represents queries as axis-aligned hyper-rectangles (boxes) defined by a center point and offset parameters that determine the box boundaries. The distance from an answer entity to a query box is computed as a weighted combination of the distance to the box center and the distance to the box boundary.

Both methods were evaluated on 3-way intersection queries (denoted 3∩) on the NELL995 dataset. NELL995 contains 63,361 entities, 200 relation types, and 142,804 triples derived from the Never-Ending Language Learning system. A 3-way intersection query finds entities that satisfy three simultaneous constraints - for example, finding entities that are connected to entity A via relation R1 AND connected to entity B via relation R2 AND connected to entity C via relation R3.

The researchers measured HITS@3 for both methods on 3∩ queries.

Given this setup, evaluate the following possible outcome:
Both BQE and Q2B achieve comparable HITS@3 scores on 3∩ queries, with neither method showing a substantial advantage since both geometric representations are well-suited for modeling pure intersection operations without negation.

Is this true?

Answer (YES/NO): NO